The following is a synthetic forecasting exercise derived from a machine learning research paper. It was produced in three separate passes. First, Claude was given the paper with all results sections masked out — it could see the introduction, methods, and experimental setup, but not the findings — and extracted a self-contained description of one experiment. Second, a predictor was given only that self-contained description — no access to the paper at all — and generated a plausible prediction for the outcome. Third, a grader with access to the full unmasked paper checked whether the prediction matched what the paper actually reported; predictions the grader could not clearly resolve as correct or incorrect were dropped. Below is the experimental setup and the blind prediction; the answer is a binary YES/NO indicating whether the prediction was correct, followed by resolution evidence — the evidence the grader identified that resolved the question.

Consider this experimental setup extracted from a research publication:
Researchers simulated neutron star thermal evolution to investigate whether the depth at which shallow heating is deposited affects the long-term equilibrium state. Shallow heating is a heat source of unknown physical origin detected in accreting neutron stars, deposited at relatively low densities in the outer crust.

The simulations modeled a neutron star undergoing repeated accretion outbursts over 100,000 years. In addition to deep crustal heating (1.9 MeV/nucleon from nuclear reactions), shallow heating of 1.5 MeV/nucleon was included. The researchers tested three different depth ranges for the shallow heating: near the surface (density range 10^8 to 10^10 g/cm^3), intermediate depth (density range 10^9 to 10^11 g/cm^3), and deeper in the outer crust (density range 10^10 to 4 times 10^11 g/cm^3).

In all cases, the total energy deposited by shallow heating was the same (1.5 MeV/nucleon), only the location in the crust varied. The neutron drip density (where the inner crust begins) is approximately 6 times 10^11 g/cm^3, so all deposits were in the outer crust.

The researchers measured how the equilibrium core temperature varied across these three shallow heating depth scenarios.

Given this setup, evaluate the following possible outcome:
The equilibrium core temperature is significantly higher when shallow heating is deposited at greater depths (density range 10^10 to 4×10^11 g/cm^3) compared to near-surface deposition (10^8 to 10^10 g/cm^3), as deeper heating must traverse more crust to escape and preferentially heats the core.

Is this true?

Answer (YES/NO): NO